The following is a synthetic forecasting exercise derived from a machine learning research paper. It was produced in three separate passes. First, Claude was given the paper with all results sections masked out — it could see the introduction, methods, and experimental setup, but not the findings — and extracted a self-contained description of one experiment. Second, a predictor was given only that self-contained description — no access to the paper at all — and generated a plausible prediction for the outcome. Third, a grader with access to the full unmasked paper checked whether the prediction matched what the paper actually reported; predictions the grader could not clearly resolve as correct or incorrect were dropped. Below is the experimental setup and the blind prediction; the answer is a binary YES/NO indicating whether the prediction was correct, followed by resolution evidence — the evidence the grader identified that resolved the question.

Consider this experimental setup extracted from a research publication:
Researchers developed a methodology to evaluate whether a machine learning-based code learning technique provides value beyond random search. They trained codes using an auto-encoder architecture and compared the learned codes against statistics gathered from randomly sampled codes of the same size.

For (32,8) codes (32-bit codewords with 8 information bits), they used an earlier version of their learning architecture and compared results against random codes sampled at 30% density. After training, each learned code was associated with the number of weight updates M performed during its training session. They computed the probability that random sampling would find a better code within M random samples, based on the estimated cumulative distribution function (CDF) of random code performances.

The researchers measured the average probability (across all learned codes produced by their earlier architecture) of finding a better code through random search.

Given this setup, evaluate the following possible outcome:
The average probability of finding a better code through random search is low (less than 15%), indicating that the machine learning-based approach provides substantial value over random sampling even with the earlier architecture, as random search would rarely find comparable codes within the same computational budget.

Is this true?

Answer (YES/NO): NO